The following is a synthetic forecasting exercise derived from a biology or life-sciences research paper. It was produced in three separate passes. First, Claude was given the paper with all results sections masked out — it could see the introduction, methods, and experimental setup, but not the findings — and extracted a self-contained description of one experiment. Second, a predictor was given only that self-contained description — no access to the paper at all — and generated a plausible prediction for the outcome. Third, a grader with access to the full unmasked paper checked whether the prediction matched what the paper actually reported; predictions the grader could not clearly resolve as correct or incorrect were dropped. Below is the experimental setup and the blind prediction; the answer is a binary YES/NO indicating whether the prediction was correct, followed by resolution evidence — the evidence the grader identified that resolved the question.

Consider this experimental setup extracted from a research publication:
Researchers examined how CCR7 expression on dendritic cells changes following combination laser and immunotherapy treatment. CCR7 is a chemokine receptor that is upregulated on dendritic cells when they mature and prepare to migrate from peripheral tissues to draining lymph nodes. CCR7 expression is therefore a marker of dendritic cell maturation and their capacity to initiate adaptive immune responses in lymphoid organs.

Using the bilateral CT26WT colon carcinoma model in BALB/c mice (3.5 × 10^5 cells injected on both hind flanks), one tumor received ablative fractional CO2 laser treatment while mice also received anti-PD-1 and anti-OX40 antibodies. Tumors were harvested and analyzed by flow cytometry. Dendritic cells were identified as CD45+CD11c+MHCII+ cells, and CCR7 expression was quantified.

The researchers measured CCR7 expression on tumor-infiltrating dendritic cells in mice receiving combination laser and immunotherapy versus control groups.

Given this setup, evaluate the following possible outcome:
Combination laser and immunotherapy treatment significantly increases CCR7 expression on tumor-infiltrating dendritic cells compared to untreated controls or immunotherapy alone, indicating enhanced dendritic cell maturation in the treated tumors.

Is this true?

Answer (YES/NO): YES